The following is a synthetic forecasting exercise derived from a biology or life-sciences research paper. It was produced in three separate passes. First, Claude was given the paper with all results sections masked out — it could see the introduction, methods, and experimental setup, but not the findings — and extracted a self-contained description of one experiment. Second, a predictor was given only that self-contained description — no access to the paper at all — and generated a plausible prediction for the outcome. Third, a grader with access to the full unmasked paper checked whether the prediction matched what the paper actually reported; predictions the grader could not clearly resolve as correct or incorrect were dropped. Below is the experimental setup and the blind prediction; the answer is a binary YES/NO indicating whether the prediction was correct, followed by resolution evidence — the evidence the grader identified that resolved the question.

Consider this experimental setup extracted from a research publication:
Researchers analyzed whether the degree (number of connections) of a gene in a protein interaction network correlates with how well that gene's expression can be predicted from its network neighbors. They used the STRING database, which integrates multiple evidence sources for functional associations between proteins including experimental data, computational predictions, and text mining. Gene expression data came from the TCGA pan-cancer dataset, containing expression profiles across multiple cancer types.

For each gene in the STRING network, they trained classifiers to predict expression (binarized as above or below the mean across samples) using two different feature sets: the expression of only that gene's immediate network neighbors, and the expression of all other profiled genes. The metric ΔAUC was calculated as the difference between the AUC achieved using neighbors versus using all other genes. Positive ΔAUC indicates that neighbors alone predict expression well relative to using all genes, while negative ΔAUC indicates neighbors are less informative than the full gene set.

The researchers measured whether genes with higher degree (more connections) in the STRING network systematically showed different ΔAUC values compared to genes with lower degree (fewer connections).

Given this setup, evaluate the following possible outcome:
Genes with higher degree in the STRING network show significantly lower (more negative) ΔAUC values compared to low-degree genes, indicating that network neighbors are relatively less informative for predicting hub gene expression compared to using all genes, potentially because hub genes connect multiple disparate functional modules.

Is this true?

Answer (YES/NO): NO